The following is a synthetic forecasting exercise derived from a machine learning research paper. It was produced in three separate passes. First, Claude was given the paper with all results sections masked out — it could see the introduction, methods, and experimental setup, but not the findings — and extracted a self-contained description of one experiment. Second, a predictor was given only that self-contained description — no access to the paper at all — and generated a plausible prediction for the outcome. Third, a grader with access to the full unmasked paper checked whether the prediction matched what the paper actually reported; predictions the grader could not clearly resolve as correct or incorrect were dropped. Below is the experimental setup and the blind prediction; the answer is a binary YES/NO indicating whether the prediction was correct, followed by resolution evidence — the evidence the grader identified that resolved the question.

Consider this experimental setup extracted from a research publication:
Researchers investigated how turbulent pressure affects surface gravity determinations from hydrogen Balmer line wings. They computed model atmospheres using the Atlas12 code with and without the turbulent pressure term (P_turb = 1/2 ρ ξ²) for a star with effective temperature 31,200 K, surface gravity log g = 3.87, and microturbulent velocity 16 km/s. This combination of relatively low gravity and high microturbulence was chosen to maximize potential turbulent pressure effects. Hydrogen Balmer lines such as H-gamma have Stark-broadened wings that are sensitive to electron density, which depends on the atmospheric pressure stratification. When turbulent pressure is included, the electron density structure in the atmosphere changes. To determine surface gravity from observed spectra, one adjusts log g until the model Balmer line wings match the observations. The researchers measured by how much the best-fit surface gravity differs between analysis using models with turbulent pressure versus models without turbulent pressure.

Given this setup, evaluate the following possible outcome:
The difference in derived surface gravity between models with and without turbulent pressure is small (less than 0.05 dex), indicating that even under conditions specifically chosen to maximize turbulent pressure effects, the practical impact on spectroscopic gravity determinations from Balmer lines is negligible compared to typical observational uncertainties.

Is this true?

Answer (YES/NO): YES